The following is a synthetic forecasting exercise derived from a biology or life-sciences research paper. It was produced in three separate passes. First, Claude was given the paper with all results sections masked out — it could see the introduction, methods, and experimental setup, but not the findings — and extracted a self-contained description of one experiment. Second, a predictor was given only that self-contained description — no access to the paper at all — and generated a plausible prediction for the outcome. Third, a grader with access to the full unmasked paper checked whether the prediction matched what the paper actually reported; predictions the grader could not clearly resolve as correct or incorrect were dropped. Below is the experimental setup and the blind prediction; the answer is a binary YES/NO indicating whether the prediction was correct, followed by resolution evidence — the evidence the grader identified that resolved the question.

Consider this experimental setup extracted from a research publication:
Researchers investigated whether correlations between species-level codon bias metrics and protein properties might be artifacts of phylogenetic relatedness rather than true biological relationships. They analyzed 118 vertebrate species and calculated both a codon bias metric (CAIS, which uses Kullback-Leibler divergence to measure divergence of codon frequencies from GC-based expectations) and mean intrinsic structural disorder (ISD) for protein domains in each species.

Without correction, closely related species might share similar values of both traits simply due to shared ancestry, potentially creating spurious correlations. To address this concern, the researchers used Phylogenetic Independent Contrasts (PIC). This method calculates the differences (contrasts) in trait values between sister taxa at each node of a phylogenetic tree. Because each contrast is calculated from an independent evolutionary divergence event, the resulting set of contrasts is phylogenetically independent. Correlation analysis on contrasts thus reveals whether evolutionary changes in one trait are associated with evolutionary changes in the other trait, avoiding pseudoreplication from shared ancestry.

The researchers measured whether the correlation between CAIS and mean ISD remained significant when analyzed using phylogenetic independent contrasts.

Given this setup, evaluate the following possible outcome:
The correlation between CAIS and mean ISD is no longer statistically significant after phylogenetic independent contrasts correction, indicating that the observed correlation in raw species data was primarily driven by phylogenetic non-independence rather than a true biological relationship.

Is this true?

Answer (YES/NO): NO